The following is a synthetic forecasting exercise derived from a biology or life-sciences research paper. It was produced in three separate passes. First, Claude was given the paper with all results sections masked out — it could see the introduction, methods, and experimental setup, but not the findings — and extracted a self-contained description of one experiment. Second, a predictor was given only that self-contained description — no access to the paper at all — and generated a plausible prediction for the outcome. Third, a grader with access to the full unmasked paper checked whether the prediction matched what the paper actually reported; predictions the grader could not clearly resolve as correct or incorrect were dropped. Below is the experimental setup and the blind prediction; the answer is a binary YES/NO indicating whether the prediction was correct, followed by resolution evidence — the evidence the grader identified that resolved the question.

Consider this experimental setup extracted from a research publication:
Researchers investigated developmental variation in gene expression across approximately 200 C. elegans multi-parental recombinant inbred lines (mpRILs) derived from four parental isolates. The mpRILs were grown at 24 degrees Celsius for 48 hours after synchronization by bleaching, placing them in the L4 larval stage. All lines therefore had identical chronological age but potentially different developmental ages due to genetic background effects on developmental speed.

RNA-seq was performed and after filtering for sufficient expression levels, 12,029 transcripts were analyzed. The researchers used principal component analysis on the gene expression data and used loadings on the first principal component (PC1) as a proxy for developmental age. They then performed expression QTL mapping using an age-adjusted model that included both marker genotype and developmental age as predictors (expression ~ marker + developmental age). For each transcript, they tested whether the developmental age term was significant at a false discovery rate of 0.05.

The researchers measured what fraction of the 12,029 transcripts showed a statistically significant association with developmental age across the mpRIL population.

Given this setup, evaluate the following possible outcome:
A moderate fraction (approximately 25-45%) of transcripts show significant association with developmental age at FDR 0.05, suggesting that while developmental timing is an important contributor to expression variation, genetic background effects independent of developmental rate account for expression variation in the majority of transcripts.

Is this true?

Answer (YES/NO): NO